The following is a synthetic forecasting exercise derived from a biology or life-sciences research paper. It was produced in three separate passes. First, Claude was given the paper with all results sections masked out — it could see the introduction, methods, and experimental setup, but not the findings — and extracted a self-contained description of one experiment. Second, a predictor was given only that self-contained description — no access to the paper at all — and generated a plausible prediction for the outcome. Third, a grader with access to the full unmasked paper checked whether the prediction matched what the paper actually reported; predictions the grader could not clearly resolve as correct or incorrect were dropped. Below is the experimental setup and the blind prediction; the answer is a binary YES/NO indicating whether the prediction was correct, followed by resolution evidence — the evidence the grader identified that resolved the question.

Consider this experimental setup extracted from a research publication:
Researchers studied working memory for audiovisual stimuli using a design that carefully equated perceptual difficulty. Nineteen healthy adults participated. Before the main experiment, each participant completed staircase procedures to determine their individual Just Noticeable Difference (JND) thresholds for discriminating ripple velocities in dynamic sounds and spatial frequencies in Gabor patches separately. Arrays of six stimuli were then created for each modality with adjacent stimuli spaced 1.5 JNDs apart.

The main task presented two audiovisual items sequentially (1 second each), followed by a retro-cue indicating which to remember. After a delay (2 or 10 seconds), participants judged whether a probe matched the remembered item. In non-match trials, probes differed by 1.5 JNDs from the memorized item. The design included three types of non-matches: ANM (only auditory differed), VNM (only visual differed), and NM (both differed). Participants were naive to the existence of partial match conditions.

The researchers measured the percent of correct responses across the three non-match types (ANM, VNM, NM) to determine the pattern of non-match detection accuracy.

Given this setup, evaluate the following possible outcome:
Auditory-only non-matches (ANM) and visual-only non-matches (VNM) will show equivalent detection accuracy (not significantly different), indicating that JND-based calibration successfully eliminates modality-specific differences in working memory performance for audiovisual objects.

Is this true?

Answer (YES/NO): NO